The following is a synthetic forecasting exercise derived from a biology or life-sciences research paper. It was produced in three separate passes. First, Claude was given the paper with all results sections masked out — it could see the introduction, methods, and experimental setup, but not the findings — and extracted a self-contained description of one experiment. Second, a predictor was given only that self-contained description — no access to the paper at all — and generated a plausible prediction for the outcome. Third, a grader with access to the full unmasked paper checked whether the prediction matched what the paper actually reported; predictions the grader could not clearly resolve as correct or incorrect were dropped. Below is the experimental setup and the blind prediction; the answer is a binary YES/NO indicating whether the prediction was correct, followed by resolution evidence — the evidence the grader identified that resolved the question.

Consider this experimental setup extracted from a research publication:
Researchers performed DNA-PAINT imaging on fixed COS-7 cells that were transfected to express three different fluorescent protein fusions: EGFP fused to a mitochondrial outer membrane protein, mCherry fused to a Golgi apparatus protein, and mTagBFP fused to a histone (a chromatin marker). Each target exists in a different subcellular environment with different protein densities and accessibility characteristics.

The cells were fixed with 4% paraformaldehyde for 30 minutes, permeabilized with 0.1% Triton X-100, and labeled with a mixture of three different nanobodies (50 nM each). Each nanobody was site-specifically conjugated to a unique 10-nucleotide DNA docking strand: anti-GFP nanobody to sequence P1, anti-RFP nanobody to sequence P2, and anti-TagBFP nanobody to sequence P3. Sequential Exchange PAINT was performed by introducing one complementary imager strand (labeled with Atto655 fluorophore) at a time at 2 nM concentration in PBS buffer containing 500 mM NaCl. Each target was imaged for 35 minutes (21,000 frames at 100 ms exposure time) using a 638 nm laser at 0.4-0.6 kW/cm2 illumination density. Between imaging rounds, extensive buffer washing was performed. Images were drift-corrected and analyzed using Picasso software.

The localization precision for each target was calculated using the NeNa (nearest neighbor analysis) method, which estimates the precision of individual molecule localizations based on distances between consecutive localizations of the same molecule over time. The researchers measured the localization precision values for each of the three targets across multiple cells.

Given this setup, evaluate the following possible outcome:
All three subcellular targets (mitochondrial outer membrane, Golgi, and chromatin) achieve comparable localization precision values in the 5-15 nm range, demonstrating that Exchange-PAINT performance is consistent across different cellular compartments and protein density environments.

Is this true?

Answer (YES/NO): NO